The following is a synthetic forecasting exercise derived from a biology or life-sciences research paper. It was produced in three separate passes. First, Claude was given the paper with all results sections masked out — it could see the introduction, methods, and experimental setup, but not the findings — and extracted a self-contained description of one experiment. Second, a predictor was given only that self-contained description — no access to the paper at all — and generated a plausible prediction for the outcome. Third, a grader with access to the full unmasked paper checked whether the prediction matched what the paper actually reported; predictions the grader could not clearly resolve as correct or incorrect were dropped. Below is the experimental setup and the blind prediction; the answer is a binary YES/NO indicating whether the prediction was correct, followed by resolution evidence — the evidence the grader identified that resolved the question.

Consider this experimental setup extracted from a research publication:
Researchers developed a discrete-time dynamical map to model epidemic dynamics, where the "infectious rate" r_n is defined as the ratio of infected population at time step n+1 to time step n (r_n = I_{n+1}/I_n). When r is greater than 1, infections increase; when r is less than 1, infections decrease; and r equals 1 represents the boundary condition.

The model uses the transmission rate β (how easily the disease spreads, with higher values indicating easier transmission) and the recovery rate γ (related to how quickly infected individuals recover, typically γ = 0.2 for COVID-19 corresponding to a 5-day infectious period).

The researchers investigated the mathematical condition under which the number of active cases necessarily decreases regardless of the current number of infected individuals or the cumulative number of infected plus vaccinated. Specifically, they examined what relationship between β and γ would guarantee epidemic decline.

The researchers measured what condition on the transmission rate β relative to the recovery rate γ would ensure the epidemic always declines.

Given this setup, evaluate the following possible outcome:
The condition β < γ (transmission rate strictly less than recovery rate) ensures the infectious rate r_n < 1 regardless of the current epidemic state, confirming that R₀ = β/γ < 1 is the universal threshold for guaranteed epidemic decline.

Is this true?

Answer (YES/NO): YES